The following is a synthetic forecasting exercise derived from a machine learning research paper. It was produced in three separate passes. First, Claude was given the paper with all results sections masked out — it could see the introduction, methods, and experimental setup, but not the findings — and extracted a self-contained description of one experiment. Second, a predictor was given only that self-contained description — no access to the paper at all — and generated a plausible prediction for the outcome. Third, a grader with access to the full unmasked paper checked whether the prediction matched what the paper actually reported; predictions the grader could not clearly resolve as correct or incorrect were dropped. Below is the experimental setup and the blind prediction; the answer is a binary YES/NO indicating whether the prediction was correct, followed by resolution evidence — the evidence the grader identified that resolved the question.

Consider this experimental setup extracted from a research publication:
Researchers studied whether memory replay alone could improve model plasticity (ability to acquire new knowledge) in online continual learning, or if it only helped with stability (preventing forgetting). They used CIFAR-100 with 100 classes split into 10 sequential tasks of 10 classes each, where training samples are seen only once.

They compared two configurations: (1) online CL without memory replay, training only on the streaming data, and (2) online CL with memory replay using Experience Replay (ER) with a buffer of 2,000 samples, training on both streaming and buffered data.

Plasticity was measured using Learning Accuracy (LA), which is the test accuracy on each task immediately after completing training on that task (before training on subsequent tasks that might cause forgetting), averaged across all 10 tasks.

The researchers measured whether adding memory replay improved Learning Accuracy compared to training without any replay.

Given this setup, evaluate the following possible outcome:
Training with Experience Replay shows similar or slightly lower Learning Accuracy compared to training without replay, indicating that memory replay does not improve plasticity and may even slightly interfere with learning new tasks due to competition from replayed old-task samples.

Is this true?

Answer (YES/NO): NO